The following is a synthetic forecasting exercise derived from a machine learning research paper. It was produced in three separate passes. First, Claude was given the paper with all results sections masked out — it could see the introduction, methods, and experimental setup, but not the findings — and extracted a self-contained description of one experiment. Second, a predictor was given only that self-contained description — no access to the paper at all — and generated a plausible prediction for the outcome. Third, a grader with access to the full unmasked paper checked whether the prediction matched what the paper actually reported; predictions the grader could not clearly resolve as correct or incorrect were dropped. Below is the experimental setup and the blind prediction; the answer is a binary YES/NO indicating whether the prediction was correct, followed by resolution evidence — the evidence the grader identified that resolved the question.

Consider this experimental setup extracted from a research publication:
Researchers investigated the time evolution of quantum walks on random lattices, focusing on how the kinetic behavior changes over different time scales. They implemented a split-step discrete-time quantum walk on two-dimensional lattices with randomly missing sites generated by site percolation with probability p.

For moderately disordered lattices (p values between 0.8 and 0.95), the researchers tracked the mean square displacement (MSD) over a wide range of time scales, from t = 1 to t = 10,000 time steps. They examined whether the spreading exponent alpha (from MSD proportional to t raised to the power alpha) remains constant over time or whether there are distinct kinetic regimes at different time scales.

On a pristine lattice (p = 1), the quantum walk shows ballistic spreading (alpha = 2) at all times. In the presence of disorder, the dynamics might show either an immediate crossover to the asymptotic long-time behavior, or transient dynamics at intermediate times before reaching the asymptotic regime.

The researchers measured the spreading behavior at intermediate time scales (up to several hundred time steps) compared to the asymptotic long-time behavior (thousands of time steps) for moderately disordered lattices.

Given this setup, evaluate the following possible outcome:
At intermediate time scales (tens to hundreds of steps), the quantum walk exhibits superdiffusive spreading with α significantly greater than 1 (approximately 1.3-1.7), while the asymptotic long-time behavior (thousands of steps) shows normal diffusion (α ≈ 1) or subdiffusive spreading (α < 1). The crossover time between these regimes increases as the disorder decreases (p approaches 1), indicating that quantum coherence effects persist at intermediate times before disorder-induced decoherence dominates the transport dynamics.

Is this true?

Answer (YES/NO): YES